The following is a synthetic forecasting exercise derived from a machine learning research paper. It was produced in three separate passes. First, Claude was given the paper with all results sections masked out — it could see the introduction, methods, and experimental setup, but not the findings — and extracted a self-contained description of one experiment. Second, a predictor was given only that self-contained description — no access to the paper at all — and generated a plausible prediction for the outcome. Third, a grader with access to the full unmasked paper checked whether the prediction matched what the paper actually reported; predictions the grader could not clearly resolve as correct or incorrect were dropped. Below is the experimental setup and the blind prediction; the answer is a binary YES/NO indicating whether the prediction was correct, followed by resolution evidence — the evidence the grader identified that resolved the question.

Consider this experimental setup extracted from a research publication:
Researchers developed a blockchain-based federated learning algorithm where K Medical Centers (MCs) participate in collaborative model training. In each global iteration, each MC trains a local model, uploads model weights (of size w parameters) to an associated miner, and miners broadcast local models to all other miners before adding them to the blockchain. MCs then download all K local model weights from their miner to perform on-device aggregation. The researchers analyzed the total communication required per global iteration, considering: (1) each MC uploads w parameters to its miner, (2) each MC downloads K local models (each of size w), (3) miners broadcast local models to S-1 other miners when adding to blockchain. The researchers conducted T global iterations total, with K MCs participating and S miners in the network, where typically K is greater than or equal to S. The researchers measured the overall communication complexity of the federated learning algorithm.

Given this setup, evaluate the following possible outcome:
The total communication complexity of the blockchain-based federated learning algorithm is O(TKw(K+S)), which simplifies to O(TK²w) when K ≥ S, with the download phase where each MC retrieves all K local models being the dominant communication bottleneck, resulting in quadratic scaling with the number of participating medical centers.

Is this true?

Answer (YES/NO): YES